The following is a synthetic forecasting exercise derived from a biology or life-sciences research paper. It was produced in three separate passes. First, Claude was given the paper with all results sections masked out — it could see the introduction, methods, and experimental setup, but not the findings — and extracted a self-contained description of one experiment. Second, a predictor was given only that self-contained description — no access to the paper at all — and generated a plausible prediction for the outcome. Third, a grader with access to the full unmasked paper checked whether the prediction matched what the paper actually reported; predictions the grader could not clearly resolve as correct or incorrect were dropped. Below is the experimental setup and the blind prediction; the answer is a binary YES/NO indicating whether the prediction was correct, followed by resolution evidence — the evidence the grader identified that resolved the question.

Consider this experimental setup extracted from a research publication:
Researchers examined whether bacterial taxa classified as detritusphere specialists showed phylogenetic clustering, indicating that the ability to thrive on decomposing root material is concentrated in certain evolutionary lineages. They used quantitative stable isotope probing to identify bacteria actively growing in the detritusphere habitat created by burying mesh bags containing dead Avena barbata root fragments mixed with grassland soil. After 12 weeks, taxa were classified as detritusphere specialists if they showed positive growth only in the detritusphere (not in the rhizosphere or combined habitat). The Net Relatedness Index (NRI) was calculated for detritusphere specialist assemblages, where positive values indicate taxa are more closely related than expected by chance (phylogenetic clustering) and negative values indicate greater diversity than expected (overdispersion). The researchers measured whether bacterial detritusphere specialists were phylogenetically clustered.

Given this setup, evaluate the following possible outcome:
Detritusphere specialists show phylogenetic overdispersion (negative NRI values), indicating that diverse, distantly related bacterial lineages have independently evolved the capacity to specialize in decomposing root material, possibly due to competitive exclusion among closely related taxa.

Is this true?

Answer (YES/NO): NO